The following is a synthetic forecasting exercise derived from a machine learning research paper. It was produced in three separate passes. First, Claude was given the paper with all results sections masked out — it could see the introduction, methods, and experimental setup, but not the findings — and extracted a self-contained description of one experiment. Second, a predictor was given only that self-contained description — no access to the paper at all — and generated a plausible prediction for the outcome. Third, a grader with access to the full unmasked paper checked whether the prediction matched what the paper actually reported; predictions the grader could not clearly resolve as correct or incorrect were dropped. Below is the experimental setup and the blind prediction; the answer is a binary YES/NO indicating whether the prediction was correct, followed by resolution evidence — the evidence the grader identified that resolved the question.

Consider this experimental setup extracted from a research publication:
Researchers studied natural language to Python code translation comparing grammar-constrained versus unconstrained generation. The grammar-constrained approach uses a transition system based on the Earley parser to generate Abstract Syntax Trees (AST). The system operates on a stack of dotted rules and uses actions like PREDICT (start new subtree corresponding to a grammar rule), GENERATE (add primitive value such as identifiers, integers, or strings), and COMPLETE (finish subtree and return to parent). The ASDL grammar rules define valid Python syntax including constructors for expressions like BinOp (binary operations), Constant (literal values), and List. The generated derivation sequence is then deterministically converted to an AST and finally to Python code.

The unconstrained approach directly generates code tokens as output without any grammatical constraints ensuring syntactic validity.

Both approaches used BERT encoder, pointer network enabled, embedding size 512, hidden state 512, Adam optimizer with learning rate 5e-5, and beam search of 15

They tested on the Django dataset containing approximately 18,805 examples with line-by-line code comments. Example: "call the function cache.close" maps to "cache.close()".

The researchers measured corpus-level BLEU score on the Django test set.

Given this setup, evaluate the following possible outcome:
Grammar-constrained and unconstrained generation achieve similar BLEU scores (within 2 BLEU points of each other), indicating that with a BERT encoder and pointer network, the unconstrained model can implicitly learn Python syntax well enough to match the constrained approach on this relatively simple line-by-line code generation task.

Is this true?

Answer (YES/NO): YES